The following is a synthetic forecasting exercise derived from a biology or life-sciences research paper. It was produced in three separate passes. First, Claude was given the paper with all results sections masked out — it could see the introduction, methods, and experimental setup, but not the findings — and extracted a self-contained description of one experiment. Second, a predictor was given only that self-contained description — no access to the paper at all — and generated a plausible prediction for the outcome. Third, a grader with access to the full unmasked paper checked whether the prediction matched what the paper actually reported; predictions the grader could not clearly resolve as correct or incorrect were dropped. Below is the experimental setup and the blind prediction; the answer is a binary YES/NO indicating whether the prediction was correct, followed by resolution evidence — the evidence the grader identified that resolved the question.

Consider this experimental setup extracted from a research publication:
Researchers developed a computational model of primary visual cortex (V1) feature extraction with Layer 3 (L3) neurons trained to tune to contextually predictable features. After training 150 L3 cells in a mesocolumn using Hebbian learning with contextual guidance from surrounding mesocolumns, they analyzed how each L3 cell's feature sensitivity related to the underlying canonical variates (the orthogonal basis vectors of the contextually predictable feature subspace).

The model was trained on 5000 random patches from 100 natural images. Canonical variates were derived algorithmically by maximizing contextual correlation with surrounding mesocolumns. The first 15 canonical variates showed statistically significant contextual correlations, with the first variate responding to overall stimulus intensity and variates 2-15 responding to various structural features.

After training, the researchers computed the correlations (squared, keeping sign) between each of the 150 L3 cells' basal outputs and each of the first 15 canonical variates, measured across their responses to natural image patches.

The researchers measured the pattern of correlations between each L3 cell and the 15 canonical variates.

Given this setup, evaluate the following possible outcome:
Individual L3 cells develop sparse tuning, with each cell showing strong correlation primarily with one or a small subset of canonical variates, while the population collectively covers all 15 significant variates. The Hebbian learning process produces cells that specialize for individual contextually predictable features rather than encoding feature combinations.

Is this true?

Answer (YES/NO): NO